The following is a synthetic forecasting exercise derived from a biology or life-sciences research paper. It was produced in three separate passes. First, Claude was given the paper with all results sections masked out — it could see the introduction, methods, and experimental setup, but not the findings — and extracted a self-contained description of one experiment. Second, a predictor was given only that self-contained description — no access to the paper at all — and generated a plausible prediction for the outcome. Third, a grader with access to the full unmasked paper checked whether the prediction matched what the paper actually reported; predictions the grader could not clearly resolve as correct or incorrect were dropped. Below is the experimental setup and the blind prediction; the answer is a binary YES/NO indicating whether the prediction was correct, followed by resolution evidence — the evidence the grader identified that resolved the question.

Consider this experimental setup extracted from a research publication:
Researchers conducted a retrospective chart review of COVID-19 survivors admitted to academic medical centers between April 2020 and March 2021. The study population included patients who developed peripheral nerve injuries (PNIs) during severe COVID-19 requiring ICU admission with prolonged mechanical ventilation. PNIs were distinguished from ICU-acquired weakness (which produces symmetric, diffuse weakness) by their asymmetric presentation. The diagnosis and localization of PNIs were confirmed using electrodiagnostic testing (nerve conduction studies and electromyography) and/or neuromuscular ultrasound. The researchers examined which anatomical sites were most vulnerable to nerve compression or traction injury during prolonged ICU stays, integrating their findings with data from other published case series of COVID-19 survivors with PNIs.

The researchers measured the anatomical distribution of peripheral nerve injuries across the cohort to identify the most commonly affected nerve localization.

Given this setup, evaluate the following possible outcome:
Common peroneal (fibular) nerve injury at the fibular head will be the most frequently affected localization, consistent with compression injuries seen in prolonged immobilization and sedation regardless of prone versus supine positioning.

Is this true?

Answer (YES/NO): NO